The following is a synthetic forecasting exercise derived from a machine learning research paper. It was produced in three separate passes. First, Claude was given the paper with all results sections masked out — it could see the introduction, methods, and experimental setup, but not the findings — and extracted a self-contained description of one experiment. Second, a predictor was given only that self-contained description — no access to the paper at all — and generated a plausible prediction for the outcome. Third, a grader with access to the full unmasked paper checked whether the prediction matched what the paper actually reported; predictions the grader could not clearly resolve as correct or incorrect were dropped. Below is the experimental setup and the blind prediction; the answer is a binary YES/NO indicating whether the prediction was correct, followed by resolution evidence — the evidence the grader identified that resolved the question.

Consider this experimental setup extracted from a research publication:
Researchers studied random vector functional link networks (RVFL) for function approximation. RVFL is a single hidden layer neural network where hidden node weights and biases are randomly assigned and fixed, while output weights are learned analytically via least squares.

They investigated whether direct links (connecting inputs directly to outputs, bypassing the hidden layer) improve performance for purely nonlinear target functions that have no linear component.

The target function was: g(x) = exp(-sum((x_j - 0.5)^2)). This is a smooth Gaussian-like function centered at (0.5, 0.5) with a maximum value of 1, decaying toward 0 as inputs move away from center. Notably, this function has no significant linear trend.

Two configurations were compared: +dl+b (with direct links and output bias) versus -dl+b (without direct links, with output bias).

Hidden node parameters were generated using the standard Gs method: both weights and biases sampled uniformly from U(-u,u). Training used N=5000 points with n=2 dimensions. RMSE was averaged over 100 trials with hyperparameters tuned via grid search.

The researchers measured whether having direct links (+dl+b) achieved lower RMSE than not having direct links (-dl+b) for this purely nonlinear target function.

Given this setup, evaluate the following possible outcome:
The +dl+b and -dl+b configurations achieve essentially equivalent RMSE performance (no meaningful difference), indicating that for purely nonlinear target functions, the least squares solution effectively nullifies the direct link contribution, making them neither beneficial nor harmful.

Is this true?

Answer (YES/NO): YES